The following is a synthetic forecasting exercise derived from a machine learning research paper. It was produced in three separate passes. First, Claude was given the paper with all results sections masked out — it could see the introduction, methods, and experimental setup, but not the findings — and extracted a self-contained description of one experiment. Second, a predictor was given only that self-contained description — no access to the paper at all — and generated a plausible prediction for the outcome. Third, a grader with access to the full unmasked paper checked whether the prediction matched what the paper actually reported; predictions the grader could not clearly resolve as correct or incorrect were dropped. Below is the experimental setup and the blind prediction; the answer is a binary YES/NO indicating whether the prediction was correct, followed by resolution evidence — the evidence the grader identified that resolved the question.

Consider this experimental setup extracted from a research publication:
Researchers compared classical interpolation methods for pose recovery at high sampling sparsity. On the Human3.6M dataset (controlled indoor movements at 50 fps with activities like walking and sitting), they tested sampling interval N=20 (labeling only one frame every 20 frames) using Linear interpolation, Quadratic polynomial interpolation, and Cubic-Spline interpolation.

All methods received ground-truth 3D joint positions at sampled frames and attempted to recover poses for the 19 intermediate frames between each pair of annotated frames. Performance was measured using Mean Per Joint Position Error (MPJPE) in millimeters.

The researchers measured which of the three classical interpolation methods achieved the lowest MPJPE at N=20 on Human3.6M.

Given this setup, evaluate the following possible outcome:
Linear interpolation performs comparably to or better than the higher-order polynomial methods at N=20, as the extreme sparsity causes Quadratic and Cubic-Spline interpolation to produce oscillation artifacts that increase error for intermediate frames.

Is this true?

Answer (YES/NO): NO